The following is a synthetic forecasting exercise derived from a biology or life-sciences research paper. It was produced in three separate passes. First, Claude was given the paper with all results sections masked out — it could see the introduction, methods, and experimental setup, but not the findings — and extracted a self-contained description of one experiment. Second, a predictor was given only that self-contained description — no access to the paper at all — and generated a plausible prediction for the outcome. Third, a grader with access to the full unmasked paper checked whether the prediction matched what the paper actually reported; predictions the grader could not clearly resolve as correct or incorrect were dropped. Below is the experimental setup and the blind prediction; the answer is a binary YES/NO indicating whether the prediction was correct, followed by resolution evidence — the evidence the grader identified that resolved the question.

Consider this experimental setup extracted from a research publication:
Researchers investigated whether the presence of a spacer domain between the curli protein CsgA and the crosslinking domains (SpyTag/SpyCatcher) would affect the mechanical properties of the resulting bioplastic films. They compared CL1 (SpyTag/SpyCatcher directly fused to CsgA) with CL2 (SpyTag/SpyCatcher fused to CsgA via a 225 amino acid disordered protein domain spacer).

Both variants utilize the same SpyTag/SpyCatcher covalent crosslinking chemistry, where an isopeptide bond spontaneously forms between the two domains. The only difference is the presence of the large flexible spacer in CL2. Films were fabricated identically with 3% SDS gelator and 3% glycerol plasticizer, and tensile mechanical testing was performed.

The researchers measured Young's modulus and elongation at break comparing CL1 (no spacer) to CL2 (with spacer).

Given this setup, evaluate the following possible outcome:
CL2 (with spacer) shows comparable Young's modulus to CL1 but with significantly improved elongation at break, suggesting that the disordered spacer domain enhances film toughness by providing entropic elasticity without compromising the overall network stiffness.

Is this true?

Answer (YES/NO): NO